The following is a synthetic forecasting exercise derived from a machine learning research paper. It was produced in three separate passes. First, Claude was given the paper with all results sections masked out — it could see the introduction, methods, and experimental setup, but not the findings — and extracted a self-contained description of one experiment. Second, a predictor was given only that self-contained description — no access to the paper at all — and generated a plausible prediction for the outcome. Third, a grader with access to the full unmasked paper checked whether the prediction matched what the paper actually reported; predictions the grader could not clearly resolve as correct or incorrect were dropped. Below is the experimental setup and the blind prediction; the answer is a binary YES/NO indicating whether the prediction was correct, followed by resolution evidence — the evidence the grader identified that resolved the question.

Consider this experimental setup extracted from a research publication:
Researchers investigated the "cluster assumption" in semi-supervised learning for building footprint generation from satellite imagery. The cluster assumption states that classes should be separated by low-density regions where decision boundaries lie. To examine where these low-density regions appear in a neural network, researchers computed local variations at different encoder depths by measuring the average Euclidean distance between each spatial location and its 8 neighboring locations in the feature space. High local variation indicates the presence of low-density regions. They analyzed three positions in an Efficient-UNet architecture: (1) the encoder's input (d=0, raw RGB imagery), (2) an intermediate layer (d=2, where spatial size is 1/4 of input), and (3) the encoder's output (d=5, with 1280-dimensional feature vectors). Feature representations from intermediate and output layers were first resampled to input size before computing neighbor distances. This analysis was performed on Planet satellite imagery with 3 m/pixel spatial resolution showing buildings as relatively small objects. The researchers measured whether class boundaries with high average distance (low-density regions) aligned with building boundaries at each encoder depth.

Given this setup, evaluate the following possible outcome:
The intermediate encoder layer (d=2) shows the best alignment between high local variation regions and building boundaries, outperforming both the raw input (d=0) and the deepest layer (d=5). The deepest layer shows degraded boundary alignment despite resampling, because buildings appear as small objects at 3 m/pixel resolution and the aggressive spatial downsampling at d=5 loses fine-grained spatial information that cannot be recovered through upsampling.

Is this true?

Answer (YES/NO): YES